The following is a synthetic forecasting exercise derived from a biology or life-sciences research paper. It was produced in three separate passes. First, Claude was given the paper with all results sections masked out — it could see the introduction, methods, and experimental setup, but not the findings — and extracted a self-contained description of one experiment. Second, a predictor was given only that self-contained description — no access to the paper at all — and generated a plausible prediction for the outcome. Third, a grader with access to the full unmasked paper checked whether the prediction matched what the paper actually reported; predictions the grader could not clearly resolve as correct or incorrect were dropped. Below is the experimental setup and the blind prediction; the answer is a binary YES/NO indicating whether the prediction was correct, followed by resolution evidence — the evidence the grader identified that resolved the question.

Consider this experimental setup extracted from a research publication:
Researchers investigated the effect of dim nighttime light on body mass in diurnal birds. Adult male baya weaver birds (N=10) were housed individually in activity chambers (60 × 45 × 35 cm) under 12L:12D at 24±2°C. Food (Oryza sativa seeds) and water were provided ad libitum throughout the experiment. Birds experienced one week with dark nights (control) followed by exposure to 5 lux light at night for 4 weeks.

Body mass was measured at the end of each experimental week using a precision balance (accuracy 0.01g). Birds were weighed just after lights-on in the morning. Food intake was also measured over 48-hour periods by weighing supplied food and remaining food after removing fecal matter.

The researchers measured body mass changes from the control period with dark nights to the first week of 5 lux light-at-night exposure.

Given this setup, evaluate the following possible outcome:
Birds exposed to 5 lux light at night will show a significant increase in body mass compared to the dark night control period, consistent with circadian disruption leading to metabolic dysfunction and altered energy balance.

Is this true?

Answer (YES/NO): NO